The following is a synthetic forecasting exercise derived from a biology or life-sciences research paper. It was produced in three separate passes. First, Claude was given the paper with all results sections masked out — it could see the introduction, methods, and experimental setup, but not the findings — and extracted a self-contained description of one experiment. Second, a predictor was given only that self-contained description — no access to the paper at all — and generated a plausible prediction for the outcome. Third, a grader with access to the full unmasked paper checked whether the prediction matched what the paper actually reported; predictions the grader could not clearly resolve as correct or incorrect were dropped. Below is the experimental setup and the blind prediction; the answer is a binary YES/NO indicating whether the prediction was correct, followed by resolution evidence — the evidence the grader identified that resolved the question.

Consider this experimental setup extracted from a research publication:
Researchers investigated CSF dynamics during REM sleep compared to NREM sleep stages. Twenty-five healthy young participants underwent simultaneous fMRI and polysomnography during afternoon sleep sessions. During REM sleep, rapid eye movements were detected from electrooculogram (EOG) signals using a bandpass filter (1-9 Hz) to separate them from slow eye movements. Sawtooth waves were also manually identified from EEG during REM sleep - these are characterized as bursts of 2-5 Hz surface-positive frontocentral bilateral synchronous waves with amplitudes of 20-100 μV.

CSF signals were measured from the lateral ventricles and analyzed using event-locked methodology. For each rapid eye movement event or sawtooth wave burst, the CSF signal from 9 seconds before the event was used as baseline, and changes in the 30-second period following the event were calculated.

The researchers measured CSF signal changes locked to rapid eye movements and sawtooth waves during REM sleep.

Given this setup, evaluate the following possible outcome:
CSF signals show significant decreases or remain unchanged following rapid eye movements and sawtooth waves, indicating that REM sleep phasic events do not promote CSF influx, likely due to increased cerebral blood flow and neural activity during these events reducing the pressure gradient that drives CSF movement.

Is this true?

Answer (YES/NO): NO